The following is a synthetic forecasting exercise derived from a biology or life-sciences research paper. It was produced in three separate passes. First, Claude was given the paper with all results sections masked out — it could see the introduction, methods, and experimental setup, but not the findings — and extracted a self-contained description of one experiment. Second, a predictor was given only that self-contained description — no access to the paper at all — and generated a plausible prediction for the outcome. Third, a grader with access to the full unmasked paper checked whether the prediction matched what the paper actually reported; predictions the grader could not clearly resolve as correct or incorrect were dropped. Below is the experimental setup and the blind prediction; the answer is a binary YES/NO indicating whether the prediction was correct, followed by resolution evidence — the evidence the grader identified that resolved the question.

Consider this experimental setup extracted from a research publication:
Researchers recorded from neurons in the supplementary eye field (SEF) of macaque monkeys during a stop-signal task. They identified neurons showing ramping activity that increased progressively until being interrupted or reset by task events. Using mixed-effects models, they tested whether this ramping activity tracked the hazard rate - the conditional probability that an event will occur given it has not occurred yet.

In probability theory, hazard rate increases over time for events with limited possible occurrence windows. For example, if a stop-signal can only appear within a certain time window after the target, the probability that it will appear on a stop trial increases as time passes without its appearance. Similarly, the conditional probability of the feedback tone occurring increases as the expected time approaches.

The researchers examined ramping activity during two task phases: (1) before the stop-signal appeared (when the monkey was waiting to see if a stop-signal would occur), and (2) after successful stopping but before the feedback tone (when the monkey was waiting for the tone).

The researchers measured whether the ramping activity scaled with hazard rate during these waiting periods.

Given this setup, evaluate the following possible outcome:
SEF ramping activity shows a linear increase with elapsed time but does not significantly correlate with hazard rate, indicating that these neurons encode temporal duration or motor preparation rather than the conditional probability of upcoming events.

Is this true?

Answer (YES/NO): NO